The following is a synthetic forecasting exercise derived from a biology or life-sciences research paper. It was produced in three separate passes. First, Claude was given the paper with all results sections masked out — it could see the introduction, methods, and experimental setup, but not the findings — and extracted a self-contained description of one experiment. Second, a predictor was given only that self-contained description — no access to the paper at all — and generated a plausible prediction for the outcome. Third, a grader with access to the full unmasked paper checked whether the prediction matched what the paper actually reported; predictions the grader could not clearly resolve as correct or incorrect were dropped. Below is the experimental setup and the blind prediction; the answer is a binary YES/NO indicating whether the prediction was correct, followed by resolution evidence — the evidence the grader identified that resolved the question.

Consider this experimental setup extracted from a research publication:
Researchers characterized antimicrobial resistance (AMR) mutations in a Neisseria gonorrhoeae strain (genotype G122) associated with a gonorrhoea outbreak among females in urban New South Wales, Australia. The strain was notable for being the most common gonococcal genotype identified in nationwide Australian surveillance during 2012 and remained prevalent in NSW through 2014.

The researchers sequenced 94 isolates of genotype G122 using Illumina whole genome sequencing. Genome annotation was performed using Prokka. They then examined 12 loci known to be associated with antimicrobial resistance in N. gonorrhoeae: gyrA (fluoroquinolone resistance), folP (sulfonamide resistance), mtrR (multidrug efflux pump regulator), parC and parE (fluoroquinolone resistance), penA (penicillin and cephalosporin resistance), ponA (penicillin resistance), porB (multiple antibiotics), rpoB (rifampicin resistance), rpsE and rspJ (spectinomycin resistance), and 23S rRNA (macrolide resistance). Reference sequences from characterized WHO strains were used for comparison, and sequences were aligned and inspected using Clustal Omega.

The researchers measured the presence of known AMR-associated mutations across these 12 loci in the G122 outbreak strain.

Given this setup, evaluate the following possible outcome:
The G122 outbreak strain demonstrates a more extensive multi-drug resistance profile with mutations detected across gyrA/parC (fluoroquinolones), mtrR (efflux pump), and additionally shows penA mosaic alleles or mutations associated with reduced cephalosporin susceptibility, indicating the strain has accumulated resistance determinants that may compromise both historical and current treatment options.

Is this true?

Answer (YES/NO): NO